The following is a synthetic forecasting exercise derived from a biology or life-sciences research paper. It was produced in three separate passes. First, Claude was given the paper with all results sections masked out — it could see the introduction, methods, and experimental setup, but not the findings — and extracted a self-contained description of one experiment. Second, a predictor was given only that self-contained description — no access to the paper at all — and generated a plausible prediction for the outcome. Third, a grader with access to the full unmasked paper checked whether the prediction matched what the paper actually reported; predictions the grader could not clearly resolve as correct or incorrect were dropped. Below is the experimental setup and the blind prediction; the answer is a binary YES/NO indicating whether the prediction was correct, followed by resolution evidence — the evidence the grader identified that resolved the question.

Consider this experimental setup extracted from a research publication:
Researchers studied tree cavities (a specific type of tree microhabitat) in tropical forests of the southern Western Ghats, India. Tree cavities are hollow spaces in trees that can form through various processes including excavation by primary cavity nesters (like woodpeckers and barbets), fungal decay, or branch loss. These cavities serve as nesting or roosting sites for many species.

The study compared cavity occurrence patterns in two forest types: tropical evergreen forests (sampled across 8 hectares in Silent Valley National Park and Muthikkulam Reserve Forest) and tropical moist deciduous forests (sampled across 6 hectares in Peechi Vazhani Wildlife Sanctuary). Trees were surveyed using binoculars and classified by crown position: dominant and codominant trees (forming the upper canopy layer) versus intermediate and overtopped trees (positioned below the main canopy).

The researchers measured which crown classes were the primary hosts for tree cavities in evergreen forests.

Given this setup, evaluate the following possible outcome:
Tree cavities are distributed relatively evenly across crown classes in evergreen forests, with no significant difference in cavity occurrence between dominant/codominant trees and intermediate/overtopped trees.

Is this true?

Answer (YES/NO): NO